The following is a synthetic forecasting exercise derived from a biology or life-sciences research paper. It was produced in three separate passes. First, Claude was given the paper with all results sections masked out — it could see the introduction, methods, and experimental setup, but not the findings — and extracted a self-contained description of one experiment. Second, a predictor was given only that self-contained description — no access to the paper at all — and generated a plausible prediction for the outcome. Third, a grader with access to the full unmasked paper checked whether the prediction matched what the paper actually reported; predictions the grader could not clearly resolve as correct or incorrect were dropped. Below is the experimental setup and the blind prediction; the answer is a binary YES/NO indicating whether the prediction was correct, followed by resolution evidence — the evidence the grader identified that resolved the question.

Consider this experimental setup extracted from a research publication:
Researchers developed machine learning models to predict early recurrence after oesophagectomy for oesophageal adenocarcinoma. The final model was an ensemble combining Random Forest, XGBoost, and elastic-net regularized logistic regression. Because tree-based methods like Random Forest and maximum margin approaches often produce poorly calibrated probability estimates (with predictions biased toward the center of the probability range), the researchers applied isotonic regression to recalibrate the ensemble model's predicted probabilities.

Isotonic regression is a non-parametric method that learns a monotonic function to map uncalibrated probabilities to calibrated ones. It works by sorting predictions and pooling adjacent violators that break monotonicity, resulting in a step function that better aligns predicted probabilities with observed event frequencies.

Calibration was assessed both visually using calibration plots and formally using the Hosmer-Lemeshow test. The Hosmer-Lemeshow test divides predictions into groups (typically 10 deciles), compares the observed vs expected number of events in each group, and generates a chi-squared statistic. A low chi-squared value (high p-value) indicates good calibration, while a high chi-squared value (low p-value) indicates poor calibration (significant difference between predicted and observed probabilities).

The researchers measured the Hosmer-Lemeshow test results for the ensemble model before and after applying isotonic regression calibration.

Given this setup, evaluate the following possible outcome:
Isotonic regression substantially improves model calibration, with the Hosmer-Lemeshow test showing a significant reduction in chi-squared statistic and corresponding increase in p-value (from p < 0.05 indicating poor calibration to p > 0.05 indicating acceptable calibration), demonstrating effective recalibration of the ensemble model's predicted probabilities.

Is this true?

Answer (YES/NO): YES